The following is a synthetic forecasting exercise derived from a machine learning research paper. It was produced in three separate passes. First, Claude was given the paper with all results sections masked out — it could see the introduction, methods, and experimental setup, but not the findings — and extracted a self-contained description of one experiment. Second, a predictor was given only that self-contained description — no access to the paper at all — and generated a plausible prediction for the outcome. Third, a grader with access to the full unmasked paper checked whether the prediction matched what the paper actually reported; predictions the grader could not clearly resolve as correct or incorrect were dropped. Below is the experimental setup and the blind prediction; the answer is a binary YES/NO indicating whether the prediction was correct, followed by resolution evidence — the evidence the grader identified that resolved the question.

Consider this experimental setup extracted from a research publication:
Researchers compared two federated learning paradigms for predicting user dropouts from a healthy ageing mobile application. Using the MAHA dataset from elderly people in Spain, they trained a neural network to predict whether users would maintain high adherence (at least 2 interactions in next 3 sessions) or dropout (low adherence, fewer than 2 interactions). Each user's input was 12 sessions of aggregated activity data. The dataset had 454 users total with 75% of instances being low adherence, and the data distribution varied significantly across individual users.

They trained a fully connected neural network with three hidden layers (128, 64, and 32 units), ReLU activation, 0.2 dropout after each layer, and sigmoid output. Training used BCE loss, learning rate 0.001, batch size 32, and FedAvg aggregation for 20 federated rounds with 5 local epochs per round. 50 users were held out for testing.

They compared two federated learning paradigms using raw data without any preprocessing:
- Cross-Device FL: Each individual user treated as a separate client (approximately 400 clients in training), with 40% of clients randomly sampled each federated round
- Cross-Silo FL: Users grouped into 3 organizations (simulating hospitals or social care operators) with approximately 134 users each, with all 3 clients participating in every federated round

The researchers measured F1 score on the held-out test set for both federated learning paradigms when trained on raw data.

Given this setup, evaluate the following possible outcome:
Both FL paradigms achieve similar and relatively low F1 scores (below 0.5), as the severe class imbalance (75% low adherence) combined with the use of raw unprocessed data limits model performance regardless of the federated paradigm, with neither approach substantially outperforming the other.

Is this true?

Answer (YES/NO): NO